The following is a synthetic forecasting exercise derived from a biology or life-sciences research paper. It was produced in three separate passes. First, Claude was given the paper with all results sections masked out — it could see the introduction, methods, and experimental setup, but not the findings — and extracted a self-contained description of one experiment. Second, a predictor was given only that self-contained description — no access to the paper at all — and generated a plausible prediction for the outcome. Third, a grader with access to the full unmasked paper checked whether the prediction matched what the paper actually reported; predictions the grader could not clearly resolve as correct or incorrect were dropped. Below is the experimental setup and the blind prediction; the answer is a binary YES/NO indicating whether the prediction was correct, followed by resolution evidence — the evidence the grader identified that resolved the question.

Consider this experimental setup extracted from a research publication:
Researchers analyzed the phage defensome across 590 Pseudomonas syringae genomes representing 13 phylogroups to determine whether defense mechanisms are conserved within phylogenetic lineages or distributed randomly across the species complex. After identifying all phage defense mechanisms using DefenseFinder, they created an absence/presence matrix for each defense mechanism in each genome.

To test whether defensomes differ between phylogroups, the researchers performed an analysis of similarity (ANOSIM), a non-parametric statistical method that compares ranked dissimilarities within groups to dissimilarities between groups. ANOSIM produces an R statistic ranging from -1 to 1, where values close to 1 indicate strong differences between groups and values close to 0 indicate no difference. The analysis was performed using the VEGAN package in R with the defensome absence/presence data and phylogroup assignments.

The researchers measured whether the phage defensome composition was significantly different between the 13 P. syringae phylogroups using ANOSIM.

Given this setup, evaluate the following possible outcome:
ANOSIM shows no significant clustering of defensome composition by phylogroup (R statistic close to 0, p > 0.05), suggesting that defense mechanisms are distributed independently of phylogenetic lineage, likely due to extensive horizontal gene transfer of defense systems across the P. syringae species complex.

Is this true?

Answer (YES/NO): NO